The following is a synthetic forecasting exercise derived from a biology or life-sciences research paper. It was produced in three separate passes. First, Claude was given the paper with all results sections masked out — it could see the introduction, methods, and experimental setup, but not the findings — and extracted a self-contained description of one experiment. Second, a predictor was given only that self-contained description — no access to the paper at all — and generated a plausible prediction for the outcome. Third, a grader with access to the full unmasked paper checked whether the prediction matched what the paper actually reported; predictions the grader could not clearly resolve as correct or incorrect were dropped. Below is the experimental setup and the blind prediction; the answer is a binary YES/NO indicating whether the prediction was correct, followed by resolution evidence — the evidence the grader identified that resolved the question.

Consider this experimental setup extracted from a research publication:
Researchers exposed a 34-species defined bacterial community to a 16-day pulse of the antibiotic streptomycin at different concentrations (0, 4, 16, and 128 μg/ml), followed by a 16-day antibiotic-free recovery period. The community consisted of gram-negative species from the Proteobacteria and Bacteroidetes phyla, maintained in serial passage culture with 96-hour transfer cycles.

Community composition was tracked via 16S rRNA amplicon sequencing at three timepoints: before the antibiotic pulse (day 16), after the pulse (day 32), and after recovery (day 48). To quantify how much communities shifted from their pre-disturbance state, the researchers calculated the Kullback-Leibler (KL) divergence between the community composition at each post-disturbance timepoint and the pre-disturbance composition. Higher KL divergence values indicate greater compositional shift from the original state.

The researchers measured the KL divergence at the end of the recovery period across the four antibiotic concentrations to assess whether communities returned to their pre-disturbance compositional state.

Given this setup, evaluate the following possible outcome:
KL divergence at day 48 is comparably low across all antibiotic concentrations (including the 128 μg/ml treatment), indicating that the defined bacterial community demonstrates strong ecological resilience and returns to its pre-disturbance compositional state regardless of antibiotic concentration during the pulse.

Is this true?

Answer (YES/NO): NO